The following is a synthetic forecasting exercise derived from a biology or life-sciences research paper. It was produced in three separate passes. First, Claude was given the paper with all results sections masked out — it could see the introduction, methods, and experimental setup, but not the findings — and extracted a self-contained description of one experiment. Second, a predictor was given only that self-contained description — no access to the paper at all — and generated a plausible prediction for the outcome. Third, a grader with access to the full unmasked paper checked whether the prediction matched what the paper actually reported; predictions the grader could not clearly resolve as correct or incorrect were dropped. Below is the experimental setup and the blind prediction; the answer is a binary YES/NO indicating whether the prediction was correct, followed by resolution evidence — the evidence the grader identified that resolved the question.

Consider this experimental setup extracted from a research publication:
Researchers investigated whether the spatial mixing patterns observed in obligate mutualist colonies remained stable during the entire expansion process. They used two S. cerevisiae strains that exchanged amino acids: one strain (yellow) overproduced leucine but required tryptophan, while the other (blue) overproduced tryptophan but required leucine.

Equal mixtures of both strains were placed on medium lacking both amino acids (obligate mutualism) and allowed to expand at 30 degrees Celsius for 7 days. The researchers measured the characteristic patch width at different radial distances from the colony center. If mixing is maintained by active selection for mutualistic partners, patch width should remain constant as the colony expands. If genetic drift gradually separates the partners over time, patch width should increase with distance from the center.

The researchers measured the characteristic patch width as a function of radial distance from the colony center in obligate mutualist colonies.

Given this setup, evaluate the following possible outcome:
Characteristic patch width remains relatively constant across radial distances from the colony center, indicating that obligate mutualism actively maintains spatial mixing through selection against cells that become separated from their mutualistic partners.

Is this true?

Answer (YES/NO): YES